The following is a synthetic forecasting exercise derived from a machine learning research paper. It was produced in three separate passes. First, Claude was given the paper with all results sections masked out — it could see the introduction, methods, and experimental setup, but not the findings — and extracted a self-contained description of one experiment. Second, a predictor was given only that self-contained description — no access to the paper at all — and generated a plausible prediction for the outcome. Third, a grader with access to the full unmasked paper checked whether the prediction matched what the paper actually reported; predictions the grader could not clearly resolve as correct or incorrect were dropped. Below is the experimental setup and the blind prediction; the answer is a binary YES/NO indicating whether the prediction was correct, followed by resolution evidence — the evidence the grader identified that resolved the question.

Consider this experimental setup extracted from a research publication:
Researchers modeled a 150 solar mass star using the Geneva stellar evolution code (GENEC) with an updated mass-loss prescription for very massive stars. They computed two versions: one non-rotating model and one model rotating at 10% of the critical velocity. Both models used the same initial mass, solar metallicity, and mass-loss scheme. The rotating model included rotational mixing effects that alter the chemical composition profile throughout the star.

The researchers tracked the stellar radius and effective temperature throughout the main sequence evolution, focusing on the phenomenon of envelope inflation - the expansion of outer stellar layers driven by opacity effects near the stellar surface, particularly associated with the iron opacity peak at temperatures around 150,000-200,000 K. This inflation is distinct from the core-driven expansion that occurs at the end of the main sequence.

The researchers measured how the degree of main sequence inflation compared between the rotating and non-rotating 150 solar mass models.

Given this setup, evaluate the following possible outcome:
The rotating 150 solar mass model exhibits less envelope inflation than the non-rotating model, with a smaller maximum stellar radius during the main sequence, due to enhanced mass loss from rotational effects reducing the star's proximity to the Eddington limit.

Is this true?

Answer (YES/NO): NO